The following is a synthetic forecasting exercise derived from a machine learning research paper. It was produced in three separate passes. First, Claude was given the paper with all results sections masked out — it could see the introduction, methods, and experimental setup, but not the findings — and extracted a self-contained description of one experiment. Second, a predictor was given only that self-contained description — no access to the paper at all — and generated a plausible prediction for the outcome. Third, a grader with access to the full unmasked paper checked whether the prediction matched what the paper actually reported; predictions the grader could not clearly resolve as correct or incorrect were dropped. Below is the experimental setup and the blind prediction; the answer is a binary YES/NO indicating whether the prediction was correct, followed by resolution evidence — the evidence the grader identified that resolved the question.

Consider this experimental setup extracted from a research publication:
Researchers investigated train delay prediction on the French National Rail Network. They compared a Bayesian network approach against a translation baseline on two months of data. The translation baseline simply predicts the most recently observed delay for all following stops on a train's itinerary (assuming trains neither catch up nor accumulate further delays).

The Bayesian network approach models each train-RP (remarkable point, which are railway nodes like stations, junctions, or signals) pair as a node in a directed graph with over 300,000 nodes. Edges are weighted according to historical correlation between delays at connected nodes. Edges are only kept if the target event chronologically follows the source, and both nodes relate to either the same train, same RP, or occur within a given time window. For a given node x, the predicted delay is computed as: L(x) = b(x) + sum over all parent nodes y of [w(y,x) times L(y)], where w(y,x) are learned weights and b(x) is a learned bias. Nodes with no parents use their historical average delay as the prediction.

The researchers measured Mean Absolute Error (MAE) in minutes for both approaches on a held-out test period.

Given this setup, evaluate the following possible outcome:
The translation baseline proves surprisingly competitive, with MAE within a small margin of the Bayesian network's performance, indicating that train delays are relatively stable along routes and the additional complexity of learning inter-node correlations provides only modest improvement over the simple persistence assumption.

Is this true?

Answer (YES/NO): YES